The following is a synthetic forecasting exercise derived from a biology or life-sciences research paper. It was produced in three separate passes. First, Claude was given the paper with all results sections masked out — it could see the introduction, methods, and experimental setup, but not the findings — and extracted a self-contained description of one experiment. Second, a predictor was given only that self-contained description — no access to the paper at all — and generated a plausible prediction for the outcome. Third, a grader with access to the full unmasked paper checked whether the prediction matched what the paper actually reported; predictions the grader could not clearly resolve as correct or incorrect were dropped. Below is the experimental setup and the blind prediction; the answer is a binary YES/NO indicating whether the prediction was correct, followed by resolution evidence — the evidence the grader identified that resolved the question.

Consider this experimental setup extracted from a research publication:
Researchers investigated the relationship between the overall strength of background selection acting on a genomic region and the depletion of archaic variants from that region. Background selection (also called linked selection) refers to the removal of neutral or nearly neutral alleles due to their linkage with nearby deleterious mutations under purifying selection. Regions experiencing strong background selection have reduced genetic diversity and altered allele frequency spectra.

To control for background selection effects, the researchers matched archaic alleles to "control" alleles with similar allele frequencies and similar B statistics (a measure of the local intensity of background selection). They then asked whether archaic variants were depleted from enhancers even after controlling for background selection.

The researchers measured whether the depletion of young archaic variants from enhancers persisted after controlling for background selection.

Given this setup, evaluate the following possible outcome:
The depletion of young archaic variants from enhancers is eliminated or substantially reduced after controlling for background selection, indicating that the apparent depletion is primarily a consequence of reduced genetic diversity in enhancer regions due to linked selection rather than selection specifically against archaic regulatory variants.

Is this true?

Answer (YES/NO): NO